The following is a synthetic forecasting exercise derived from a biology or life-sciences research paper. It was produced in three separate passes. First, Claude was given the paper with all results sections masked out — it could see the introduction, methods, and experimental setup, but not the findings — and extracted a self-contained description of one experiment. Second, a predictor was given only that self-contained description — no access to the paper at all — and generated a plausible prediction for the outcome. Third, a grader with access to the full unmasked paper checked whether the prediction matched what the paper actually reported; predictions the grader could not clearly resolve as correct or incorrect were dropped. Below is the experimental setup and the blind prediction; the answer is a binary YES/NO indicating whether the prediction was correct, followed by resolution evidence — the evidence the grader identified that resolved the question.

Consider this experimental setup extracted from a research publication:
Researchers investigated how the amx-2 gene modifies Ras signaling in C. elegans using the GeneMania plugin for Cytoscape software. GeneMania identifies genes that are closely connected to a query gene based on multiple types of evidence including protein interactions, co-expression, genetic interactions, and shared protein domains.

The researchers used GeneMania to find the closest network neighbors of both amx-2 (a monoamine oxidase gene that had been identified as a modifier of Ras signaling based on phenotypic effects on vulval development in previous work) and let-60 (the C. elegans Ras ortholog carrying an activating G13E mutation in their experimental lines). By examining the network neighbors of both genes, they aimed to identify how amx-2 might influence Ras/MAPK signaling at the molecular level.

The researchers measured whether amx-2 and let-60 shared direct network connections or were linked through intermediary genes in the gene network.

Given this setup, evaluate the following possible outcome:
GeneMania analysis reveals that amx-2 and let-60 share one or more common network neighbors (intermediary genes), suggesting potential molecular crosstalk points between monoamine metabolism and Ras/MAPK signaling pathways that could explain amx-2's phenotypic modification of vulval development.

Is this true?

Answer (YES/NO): YES